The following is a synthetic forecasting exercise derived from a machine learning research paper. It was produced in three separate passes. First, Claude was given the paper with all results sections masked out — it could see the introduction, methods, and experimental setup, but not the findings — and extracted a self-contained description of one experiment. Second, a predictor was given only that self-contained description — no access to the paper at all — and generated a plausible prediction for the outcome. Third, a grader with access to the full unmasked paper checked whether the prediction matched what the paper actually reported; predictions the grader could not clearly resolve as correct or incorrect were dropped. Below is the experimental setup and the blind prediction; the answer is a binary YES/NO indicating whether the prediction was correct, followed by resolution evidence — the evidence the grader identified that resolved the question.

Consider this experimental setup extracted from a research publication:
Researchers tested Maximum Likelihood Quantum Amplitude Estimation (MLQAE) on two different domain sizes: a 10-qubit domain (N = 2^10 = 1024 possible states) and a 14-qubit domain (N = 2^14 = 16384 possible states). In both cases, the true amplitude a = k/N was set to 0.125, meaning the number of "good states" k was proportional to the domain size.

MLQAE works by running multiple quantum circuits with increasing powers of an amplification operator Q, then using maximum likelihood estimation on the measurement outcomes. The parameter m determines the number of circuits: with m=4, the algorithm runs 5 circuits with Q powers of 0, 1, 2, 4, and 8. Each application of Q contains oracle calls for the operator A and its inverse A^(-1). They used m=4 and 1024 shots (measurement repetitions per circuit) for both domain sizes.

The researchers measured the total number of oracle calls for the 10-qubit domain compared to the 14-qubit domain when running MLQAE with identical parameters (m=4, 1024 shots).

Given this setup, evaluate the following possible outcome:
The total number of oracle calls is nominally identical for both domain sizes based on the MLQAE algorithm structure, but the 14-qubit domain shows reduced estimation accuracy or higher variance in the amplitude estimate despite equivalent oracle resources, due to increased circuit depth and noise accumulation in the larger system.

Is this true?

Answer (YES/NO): NO